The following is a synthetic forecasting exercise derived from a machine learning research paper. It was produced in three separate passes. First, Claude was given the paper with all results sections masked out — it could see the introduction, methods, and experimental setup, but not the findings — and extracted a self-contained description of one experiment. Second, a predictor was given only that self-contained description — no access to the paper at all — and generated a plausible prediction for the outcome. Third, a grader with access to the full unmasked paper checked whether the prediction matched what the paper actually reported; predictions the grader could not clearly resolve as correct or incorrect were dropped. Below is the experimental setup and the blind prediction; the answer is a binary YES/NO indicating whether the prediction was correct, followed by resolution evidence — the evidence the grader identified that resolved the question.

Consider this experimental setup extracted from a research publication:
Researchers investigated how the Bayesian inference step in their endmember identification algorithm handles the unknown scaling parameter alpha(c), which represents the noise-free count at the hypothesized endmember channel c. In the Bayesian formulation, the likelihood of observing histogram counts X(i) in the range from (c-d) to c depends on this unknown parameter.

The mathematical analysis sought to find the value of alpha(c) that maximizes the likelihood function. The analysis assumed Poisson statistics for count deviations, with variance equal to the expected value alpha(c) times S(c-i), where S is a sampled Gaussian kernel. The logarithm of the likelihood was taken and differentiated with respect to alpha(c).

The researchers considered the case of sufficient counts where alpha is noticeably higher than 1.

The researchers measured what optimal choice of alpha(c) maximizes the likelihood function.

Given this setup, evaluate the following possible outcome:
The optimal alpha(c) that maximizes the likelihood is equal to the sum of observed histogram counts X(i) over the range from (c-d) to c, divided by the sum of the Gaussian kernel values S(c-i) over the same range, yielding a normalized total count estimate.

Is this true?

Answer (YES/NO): YES